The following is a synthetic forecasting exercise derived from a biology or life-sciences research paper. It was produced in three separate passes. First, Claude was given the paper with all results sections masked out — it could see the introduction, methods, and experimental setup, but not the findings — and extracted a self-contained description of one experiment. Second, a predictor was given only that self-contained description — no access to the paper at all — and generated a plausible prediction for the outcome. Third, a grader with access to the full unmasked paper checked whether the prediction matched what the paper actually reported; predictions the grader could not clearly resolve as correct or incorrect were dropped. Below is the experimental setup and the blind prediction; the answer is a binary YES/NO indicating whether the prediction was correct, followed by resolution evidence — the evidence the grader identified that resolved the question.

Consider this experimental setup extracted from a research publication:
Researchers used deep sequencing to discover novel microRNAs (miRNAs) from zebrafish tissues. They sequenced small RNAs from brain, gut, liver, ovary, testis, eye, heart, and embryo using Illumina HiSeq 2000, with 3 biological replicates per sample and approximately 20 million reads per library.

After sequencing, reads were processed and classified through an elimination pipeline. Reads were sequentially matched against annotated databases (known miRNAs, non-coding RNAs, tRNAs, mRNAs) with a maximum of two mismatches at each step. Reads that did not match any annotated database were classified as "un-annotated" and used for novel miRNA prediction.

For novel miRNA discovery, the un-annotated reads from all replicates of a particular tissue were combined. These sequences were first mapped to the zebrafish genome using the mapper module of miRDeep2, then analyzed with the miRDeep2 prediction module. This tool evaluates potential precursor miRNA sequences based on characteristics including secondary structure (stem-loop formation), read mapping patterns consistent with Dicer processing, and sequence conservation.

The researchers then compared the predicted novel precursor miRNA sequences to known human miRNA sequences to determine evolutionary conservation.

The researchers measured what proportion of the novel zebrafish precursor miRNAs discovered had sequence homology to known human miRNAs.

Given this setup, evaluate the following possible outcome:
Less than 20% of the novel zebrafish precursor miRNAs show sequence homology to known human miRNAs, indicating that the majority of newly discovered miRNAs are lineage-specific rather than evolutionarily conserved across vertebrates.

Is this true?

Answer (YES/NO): NO